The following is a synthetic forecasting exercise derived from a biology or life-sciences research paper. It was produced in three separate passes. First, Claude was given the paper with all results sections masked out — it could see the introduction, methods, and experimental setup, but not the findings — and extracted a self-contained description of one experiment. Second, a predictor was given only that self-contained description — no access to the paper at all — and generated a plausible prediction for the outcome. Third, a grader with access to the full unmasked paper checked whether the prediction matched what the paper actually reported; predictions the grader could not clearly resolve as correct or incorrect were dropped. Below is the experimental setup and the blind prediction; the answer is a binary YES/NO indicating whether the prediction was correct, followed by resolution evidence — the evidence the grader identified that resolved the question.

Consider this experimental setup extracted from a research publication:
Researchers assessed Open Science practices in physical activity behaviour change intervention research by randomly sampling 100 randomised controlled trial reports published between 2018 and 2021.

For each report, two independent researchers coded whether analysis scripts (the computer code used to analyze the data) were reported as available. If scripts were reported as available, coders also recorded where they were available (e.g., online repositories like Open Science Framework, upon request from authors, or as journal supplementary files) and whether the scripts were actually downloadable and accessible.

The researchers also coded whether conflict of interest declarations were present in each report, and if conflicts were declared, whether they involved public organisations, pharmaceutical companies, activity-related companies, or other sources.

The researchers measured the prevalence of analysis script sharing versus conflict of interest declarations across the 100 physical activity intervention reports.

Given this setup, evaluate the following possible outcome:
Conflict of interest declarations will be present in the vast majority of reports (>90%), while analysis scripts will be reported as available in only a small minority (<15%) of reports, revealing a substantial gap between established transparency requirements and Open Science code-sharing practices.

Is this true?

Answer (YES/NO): NO